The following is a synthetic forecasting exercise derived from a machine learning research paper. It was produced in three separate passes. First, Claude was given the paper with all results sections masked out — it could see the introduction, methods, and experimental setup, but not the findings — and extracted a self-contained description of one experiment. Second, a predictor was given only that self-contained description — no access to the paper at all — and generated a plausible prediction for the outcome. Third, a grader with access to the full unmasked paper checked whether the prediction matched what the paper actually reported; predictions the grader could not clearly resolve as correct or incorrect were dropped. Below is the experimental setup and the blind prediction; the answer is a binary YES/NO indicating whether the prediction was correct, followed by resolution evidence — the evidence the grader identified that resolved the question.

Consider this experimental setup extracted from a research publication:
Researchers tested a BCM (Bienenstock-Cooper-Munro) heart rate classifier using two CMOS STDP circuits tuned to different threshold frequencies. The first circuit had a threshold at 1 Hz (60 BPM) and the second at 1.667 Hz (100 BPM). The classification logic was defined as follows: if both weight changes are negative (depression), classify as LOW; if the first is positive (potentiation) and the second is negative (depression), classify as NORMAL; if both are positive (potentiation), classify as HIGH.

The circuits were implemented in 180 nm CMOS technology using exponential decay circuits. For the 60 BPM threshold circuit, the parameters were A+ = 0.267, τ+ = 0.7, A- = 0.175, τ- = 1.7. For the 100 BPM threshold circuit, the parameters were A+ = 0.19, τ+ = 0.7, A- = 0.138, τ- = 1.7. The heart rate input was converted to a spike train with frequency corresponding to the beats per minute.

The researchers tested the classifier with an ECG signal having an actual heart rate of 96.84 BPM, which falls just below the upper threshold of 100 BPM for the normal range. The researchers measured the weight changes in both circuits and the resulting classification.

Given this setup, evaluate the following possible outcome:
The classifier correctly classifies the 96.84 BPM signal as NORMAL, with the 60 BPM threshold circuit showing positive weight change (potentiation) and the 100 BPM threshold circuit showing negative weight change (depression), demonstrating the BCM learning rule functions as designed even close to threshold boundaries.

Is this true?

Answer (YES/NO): YES